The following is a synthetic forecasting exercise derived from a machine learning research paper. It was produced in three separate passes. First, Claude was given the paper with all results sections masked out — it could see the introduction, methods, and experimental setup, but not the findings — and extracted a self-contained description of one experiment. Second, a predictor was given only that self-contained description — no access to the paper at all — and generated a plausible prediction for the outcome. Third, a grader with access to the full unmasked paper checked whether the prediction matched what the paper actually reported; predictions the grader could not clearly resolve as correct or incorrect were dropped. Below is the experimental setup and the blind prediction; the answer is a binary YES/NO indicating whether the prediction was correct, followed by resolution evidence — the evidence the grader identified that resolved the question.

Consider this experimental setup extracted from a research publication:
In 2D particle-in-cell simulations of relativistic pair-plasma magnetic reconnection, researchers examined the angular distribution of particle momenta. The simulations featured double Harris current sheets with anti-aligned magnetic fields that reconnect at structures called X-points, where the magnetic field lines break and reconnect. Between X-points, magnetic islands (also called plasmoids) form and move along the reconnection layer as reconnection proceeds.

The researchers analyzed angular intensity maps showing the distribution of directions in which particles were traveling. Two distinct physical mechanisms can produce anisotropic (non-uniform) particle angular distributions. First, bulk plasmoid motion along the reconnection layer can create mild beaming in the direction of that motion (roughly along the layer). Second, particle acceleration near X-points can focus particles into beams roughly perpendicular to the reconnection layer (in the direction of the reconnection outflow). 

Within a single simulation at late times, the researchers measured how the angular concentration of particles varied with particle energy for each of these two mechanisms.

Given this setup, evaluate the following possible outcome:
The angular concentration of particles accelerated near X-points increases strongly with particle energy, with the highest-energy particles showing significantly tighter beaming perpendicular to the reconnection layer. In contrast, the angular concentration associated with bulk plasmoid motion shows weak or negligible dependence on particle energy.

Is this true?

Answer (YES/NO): YES